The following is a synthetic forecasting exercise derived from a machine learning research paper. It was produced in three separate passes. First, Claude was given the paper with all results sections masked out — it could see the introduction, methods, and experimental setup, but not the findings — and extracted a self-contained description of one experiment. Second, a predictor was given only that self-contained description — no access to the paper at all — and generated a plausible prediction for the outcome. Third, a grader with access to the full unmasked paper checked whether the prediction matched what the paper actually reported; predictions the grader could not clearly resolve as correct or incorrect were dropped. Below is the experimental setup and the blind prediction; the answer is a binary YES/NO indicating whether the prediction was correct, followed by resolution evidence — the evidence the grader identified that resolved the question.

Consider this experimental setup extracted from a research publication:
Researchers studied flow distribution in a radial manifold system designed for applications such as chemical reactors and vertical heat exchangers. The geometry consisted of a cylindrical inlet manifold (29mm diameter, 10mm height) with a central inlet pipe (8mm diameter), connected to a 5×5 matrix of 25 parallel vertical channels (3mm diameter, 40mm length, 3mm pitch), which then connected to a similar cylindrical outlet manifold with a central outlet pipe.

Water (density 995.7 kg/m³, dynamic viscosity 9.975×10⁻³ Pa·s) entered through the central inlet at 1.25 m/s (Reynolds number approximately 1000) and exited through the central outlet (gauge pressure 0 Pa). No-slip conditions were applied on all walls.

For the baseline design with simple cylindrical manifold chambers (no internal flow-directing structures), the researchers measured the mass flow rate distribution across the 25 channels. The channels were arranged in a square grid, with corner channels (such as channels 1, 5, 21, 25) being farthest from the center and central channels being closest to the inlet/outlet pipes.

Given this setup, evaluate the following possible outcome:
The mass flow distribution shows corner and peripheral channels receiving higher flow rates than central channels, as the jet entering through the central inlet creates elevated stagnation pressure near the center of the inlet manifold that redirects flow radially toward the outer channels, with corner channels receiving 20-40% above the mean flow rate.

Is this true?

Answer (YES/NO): NO